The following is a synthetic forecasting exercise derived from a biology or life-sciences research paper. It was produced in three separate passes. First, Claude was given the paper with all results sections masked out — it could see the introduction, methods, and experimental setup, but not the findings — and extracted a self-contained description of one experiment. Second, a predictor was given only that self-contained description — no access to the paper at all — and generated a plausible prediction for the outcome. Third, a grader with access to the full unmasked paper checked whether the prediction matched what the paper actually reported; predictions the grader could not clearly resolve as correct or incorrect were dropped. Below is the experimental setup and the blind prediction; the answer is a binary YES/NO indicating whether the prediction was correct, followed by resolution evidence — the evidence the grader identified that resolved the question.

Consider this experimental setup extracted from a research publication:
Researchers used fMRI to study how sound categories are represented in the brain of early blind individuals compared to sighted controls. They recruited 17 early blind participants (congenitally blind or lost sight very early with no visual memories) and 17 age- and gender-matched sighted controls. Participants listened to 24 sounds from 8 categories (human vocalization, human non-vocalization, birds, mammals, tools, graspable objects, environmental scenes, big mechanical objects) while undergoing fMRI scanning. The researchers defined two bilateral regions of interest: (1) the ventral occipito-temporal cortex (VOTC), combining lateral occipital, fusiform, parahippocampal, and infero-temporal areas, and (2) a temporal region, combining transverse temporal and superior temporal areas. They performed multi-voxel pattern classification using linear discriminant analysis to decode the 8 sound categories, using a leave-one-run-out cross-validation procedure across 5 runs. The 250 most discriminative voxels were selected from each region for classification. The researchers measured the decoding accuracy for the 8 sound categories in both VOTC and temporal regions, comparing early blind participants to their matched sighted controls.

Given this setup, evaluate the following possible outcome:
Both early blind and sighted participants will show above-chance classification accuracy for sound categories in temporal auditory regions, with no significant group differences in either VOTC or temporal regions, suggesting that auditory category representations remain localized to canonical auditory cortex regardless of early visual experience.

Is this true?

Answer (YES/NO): NO